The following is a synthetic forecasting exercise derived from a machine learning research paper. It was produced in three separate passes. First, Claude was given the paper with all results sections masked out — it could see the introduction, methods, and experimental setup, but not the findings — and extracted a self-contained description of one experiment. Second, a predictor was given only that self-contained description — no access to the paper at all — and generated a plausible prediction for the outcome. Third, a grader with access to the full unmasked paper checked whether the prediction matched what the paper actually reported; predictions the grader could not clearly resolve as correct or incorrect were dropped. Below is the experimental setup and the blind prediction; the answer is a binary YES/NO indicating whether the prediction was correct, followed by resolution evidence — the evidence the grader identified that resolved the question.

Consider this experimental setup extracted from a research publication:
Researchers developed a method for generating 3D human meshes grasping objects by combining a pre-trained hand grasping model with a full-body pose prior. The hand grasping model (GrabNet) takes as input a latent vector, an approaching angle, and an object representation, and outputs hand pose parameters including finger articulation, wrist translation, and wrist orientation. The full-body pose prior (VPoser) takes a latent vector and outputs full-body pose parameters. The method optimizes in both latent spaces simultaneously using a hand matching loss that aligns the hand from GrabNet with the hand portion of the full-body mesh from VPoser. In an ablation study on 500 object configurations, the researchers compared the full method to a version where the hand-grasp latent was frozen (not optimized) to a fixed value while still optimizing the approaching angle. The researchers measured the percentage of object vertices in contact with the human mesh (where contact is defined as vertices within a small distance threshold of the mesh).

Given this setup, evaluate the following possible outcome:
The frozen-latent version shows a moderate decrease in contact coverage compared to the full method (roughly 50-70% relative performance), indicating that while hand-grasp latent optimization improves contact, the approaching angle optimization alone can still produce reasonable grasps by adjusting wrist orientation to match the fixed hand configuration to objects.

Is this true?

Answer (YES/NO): NO